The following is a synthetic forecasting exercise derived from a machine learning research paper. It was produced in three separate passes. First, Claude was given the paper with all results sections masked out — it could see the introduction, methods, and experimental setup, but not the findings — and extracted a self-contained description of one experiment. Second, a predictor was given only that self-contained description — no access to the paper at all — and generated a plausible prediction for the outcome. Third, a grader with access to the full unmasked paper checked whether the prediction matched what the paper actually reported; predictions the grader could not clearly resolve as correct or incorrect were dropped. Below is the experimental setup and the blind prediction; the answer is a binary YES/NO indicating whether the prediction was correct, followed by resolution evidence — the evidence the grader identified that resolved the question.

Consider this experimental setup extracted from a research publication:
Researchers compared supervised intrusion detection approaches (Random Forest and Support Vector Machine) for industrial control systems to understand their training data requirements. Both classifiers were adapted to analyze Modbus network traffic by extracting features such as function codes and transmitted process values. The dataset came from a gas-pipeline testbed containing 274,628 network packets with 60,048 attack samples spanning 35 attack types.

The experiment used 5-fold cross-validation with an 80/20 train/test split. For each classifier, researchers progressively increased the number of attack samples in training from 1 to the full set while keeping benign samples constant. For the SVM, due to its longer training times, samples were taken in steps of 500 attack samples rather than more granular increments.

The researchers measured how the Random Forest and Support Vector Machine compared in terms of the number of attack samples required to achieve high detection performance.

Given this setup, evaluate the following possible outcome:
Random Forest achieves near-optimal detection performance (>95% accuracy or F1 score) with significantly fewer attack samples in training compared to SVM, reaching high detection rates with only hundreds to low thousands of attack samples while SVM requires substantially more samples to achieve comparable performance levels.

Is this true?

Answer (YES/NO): NO